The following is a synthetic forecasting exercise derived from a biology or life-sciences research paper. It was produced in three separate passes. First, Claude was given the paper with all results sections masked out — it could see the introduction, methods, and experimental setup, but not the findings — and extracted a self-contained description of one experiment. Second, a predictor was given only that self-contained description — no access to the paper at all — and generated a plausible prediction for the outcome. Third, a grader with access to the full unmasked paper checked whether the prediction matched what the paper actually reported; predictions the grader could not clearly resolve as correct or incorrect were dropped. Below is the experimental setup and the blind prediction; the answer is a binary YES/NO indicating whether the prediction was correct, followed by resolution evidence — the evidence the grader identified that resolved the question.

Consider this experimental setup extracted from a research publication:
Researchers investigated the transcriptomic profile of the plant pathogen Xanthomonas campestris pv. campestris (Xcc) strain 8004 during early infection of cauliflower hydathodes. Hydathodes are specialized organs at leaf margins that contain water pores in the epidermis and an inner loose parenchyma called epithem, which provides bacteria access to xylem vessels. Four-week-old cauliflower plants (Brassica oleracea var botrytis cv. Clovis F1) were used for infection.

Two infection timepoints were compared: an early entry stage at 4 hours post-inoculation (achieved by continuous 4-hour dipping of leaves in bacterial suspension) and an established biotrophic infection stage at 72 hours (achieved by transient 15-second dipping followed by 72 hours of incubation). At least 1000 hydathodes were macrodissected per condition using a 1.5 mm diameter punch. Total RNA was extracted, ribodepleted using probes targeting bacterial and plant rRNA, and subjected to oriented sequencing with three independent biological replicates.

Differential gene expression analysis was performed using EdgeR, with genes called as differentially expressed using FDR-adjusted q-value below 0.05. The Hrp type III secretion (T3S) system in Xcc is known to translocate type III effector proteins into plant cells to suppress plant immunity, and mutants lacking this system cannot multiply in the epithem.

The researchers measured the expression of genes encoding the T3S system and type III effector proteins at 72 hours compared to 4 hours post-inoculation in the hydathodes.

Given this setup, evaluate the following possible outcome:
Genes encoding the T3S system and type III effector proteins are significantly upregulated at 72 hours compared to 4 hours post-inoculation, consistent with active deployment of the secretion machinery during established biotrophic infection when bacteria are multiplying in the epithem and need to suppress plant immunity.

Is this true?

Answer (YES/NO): YES